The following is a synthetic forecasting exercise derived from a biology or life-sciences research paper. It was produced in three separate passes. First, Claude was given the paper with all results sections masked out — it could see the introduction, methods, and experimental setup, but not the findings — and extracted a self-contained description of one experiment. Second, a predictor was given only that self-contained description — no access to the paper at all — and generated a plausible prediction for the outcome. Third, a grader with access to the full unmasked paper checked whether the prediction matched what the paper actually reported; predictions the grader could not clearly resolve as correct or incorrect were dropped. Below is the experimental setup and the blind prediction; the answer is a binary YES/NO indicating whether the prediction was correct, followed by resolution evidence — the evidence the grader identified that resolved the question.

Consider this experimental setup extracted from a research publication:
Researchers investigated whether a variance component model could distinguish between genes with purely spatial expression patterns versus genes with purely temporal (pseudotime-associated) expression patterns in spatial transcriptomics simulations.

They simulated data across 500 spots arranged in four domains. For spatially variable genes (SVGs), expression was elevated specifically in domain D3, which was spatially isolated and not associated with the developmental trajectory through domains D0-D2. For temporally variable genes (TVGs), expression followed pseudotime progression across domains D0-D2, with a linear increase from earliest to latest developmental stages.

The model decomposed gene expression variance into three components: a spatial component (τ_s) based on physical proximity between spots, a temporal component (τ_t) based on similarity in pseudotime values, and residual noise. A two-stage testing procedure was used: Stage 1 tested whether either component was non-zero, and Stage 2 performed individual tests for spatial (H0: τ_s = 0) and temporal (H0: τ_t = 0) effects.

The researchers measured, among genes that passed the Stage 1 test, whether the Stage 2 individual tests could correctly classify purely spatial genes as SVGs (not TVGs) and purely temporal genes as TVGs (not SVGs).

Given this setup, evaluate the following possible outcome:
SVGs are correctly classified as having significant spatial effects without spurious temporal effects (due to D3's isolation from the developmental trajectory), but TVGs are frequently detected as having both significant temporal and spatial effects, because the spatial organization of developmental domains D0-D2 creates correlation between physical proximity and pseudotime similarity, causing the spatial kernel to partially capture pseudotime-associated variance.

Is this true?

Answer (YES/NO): NO